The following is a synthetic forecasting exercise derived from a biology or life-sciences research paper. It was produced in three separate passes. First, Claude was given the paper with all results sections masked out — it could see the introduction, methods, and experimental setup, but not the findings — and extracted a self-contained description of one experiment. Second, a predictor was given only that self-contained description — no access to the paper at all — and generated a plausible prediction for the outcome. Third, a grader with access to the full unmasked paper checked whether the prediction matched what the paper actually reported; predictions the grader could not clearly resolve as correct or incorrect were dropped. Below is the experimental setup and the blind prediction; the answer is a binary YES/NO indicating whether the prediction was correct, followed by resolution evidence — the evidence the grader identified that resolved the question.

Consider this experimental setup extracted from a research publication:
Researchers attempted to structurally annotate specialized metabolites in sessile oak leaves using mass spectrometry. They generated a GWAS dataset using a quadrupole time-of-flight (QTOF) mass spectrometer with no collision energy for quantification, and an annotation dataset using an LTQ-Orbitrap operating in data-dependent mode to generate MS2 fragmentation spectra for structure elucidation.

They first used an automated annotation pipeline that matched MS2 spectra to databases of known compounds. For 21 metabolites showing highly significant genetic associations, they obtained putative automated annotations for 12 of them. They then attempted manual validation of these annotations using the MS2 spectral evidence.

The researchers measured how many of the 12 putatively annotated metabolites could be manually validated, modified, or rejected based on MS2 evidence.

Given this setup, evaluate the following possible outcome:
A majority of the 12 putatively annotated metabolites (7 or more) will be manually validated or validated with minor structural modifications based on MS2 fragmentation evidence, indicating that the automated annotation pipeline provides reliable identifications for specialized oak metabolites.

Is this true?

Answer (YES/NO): NO